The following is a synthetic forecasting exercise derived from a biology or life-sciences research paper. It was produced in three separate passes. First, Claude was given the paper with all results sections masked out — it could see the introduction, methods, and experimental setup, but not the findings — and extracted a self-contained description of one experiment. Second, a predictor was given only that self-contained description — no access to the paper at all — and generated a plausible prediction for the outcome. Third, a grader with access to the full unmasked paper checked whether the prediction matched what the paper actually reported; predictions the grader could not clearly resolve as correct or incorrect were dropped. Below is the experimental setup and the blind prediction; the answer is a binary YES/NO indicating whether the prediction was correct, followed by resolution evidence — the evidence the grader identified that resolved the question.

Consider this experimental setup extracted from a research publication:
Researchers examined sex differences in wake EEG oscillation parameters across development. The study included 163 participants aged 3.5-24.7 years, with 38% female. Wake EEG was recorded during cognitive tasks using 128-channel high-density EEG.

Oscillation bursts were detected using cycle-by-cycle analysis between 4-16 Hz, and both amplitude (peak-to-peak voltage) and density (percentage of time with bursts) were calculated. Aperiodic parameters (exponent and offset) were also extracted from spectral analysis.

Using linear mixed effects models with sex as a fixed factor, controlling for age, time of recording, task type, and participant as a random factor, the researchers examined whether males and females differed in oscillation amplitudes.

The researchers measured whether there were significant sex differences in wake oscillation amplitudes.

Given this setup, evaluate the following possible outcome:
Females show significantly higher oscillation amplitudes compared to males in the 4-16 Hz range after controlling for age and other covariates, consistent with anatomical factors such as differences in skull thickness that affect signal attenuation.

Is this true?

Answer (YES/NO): YES